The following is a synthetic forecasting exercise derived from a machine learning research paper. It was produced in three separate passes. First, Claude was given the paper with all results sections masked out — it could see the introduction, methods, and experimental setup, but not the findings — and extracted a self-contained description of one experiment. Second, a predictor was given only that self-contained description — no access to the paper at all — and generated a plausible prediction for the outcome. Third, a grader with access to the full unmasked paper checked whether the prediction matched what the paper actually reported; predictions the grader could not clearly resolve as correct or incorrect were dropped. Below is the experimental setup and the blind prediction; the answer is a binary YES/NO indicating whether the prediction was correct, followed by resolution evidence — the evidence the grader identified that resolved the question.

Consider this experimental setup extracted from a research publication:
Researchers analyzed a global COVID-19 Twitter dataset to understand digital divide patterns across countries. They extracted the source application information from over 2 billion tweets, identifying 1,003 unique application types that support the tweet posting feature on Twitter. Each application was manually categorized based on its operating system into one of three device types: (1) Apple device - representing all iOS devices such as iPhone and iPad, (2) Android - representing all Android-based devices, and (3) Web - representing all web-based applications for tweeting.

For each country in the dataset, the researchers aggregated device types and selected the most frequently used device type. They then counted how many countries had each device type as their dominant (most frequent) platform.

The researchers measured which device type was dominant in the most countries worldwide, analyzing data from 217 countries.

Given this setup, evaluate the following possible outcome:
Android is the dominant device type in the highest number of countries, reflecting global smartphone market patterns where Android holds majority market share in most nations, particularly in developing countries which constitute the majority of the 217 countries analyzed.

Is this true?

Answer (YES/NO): YES